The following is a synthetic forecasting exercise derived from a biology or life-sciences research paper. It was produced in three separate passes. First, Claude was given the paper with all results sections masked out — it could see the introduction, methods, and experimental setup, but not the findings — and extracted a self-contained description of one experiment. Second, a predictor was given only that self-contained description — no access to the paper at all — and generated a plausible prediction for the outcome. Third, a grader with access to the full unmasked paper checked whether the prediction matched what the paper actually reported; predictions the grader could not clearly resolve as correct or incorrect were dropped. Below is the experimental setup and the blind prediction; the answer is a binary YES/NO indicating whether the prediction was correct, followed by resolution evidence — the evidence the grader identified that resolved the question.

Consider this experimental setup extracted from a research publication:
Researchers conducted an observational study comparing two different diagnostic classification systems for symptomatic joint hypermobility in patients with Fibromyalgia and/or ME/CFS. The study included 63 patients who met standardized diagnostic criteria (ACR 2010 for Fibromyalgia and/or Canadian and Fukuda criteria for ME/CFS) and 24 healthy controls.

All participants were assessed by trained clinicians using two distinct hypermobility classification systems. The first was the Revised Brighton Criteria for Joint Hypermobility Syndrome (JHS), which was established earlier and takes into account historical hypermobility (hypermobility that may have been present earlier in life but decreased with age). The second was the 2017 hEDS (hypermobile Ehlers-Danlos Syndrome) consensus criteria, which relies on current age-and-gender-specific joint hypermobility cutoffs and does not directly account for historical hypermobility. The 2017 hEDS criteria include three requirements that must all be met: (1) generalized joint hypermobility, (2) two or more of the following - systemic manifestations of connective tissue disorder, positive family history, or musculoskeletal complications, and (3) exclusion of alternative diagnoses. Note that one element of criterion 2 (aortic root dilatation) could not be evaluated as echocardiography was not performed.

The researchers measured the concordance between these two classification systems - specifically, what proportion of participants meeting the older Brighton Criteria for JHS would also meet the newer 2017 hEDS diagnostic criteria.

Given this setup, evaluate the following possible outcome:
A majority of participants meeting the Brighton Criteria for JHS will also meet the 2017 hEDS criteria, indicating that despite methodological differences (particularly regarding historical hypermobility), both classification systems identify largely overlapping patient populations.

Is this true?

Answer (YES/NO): NO